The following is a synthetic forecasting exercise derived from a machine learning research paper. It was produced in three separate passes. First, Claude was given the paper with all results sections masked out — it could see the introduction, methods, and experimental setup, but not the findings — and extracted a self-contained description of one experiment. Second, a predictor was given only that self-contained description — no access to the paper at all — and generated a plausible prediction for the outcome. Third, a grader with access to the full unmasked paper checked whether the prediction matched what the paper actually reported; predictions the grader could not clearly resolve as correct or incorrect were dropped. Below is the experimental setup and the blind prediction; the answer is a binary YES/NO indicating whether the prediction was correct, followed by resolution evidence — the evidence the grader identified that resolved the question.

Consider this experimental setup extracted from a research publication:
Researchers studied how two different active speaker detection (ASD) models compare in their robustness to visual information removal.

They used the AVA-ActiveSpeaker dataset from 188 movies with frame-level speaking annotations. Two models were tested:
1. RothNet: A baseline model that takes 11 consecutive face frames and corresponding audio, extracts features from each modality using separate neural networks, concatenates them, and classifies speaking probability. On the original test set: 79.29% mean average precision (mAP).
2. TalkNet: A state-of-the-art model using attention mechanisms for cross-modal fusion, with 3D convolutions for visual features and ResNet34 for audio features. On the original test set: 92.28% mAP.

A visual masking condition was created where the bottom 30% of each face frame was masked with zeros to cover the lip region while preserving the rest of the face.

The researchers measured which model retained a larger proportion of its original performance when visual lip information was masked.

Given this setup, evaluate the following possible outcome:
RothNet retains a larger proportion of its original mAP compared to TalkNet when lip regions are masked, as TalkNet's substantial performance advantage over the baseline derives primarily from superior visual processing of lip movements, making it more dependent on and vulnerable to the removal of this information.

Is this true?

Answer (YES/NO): NO